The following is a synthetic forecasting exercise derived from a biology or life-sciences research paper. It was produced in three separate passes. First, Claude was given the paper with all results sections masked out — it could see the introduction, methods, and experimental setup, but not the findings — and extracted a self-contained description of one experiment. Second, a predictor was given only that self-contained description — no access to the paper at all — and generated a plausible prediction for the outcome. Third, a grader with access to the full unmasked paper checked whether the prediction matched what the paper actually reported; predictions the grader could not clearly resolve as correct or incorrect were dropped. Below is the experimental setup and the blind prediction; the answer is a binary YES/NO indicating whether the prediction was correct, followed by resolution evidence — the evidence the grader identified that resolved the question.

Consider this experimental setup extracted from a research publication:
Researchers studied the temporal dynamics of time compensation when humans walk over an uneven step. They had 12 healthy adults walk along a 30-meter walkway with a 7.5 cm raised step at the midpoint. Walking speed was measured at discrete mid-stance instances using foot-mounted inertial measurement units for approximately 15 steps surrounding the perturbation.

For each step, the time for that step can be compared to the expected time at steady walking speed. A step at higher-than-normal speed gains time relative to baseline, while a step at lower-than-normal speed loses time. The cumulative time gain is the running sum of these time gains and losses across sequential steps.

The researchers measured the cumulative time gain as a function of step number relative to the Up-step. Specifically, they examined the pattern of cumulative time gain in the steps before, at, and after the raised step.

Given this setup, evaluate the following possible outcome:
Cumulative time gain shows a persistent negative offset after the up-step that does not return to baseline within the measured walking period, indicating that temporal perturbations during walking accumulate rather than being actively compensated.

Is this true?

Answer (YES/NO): NO